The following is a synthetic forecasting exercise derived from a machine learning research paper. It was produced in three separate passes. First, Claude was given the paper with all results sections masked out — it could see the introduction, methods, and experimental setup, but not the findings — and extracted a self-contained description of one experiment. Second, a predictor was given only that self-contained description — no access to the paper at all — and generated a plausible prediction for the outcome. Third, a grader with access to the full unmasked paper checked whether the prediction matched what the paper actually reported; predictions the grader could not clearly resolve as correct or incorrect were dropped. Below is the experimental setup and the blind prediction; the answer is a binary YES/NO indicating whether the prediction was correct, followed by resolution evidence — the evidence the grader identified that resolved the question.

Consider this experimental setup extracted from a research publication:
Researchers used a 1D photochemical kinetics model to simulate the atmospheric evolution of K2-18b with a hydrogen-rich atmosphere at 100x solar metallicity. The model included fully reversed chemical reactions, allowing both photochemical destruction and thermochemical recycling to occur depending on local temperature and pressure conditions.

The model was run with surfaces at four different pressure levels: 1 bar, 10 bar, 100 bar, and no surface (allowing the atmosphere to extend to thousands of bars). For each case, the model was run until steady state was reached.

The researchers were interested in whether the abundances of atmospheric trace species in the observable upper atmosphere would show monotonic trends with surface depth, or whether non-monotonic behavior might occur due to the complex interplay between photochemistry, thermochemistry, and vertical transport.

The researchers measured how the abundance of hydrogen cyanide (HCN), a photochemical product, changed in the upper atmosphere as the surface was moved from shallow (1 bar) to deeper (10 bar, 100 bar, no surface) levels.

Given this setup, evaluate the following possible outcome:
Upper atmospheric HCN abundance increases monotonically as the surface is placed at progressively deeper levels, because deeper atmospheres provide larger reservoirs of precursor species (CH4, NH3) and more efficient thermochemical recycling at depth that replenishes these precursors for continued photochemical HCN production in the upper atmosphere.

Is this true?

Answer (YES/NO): YES